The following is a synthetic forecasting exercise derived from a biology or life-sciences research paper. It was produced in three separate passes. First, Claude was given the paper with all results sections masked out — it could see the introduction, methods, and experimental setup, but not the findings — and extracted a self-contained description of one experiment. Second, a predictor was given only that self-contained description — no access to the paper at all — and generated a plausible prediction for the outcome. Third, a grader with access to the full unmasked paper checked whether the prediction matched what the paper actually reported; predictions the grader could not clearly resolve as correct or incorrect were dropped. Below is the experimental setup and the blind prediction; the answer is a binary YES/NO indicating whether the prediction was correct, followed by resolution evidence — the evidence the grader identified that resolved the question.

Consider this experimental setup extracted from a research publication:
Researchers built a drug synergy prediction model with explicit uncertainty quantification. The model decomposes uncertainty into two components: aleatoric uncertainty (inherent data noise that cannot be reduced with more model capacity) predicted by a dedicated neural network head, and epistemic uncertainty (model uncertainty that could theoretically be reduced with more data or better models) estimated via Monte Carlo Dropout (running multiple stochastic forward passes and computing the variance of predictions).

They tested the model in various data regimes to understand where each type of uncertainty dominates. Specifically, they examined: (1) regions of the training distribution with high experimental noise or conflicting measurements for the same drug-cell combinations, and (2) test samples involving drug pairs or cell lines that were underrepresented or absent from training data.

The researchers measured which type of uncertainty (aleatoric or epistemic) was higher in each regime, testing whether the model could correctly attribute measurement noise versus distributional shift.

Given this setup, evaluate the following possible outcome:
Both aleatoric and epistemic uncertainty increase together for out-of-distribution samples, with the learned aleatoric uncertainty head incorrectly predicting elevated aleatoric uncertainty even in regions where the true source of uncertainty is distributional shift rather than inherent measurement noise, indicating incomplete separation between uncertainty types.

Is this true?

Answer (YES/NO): NO